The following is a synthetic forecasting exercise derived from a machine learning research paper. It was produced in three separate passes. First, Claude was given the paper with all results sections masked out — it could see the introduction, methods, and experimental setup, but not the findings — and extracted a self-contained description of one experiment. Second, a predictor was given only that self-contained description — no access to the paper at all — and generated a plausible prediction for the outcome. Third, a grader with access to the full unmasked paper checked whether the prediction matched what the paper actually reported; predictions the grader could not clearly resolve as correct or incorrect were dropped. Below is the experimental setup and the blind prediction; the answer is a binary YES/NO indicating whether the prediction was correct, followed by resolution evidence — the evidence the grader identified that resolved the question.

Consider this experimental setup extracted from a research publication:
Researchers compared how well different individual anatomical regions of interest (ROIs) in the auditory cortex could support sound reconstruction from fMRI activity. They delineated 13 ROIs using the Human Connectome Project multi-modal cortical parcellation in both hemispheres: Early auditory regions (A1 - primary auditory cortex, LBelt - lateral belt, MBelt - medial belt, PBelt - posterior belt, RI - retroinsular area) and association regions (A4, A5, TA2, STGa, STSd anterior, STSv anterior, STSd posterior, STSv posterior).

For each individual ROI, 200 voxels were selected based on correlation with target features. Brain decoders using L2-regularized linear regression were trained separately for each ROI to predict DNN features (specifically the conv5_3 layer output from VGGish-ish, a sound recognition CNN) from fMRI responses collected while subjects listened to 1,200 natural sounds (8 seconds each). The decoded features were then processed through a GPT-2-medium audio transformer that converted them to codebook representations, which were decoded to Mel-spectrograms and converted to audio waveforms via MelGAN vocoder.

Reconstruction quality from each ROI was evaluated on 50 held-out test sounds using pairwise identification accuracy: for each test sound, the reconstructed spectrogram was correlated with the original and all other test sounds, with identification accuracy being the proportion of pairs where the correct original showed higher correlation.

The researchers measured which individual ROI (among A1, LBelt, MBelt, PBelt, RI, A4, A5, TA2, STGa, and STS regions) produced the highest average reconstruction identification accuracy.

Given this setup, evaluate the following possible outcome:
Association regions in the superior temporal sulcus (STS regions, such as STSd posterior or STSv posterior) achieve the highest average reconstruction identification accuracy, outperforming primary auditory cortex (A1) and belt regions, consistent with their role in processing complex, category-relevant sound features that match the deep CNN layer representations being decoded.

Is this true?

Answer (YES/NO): NO